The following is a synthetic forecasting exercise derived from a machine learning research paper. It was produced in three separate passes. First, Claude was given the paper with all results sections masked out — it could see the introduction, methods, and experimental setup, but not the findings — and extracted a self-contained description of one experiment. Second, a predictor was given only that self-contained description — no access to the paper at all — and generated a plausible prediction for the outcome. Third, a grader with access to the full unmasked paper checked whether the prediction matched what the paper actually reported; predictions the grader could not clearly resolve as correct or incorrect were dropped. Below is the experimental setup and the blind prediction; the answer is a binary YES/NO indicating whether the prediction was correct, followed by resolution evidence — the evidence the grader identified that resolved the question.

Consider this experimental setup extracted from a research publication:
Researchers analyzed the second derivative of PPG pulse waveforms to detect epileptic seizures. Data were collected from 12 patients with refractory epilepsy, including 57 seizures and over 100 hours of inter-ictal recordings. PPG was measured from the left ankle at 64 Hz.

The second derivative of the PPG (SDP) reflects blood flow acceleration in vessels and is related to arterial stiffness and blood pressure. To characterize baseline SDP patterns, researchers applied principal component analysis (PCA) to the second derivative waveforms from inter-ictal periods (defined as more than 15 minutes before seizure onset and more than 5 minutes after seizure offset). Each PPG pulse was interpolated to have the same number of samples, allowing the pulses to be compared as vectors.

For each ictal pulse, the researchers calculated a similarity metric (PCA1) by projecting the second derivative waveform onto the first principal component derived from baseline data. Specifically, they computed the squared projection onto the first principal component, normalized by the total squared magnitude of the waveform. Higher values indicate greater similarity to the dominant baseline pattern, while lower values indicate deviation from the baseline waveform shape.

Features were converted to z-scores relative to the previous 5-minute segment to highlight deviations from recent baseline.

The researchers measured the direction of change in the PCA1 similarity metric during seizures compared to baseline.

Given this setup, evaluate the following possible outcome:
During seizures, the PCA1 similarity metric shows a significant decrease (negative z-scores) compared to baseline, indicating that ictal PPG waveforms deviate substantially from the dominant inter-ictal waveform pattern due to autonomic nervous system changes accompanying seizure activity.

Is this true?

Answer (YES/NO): YES